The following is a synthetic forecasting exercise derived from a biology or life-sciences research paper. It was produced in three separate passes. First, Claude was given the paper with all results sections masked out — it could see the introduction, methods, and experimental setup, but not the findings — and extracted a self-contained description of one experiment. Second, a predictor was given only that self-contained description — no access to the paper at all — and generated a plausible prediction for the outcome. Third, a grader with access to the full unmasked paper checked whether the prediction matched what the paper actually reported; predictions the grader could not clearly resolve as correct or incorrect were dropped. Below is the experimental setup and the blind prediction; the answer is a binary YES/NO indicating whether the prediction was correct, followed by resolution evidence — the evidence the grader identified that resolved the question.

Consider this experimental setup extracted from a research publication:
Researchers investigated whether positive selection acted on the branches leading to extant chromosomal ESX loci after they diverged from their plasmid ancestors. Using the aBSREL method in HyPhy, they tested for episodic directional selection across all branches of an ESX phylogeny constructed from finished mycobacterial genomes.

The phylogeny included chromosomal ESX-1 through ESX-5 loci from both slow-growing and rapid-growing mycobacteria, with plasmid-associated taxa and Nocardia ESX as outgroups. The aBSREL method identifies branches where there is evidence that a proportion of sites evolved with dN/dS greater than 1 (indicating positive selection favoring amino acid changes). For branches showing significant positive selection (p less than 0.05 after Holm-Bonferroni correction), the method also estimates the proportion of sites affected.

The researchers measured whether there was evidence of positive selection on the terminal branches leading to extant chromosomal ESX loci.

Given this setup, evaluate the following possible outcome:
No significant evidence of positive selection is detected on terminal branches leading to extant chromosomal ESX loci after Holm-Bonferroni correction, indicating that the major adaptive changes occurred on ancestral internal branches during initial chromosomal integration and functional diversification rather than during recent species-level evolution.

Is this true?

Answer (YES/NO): NO